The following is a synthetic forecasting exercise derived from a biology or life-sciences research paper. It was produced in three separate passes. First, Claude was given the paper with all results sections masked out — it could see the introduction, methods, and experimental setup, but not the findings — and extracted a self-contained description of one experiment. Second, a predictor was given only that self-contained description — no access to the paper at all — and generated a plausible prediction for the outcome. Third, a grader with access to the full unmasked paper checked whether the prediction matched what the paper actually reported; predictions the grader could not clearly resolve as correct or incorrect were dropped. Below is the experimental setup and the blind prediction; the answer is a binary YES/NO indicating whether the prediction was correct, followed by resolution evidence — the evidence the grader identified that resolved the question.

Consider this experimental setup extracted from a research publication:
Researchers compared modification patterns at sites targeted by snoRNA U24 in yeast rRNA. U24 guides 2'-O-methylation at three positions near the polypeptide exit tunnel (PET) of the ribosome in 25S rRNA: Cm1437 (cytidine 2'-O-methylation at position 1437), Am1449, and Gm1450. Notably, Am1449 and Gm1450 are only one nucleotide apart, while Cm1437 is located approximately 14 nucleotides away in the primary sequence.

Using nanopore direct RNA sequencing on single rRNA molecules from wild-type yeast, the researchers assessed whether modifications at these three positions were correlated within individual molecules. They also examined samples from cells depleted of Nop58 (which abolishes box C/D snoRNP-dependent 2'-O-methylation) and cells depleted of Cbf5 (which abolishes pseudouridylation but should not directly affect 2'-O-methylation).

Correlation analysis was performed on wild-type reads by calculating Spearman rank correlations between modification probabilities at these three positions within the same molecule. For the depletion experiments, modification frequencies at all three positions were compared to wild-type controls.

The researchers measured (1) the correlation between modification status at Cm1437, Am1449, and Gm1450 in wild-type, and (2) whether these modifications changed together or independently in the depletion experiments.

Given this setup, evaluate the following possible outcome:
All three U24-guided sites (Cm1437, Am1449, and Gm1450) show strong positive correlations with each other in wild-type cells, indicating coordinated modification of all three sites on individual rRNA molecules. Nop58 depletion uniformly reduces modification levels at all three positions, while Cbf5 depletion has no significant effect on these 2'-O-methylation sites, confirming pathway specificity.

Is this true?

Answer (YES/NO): NO